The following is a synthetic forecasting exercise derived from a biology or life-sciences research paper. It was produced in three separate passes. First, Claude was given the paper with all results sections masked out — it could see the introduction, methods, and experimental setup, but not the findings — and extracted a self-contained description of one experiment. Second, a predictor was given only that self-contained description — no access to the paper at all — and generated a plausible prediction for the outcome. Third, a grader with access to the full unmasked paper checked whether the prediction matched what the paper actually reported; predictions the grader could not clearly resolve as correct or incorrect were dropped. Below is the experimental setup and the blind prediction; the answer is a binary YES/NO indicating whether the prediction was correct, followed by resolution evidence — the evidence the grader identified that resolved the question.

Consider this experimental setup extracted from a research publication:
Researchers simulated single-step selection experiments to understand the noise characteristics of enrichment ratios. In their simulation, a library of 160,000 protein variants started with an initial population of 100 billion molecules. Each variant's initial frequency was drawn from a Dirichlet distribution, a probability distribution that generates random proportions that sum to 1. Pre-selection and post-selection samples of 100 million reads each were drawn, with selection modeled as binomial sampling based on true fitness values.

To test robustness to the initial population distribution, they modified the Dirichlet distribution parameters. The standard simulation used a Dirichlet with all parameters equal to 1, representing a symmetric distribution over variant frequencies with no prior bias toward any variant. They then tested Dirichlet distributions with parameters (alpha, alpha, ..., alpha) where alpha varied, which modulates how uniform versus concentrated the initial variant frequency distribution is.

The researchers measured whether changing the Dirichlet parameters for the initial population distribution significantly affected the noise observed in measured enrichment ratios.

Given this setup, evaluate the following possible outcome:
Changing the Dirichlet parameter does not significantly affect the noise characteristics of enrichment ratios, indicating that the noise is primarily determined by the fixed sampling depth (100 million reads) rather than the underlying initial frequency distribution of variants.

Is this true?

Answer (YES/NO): YES